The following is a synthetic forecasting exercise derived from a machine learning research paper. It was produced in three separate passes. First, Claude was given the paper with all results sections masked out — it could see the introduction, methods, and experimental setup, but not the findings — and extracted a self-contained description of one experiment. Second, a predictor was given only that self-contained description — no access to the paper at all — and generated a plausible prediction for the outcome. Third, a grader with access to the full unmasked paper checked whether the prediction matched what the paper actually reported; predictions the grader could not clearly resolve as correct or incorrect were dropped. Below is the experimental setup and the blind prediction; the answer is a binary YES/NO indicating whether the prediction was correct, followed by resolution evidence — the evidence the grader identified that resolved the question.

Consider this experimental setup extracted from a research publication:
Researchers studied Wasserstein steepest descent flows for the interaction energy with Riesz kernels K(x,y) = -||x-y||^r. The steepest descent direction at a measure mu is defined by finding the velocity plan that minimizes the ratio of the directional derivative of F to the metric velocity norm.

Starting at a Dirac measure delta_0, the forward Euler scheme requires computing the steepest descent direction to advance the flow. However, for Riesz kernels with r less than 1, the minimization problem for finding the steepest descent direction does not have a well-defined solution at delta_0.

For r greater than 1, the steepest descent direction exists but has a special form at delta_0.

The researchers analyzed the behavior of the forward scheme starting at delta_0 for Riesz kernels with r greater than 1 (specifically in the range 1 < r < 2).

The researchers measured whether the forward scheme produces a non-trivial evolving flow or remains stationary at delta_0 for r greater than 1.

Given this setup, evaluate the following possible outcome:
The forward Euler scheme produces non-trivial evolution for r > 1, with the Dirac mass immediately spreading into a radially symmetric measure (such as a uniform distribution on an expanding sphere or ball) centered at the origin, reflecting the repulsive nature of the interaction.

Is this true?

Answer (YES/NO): NO